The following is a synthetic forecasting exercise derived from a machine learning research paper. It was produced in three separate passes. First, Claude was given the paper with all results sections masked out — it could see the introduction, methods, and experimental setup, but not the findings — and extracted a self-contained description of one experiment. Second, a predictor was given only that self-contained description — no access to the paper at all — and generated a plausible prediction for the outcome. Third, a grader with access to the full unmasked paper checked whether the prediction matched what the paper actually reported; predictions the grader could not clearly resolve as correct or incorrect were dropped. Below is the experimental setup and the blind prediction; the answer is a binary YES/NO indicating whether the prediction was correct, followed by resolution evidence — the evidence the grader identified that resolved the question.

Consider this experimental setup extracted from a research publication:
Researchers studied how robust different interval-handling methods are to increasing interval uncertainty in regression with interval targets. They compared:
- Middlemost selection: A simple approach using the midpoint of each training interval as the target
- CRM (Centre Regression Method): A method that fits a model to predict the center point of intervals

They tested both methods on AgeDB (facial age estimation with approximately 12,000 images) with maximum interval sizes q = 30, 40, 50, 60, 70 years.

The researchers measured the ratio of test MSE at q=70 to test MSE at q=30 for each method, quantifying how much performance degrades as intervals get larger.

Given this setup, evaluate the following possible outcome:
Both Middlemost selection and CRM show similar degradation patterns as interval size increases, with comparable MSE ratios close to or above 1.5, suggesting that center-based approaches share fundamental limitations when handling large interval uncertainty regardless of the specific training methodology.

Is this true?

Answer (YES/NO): NO